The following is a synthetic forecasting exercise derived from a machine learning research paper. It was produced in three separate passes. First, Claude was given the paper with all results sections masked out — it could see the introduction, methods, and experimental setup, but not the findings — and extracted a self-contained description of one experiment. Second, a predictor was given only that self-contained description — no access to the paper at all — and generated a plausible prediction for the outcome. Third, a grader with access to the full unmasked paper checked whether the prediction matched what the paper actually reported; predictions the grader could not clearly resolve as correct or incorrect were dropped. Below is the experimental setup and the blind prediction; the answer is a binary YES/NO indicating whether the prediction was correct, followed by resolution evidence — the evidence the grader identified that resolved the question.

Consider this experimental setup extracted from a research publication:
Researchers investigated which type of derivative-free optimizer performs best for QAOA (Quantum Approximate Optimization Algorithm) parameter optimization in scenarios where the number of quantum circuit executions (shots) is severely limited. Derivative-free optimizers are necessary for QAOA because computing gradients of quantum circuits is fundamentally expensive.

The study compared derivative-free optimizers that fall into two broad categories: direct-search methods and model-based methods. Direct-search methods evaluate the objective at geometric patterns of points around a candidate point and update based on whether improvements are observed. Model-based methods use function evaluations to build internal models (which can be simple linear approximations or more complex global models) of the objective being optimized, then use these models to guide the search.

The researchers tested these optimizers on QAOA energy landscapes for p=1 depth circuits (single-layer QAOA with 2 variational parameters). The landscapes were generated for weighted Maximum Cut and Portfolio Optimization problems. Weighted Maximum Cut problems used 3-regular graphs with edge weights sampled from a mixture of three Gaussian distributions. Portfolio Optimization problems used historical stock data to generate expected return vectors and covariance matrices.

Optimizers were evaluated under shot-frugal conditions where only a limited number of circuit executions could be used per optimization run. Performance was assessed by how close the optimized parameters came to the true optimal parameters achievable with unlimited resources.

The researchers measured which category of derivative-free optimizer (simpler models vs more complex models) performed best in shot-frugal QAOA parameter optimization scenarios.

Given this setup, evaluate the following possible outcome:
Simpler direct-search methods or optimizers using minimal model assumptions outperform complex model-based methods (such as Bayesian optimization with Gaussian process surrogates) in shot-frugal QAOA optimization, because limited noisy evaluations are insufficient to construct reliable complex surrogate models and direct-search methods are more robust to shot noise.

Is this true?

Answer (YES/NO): YES